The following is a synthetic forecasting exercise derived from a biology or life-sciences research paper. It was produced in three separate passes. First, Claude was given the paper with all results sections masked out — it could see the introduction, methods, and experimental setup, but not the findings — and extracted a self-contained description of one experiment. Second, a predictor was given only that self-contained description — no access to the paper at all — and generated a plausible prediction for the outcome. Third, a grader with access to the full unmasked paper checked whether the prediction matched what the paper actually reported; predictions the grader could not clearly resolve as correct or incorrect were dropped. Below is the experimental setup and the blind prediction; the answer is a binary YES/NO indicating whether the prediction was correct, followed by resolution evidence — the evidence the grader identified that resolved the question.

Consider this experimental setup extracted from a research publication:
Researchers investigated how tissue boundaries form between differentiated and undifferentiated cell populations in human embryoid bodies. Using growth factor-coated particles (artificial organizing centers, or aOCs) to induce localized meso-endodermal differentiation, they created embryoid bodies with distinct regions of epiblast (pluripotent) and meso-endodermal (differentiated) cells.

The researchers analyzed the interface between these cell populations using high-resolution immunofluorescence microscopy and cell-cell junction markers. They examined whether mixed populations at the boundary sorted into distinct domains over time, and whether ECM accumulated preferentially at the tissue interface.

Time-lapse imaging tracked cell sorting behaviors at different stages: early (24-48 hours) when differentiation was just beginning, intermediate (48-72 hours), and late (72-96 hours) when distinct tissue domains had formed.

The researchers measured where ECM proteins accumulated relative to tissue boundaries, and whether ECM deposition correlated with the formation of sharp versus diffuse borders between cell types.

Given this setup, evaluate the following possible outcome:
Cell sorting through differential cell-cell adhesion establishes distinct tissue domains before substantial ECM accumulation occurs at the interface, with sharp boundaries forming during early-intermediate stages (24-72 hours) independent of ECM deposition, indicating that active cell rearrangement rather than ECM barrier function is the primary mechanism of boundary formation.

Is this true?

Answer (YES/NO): NO